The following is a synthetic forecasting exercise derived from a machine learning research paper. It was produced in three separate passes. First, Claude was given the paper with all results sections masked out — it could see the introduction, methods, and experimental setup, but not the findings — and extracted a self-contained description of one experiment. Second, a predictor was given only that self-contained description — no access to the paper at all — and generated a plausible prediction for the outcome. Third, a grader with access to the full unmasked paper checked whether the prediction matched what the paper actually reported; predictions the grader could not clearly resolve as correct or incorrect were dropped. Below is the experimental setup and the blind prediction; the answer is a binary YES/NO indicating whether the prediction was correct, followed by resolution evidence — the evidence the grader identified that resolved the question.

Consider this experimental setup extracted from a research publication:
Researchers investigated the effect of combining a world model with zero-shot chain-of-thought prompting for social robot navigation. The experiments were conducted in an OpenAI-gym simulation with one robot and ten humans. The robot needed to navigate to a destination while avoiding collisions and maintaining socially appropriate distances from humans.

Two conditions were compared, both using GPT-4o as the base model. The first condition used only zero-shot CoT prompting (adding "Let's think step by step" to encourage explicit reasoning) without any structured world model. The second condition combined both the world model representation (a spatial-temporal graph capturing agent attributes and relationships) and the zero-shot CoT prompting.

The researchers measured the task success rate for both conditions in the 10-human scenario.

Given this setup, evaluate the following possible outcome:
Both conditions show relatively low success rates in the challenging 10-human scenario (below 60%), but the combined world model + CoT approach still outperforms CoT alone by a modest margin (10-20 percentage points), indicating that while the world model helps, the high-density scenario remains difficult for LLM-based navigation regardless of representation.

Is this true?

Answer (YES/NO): YES